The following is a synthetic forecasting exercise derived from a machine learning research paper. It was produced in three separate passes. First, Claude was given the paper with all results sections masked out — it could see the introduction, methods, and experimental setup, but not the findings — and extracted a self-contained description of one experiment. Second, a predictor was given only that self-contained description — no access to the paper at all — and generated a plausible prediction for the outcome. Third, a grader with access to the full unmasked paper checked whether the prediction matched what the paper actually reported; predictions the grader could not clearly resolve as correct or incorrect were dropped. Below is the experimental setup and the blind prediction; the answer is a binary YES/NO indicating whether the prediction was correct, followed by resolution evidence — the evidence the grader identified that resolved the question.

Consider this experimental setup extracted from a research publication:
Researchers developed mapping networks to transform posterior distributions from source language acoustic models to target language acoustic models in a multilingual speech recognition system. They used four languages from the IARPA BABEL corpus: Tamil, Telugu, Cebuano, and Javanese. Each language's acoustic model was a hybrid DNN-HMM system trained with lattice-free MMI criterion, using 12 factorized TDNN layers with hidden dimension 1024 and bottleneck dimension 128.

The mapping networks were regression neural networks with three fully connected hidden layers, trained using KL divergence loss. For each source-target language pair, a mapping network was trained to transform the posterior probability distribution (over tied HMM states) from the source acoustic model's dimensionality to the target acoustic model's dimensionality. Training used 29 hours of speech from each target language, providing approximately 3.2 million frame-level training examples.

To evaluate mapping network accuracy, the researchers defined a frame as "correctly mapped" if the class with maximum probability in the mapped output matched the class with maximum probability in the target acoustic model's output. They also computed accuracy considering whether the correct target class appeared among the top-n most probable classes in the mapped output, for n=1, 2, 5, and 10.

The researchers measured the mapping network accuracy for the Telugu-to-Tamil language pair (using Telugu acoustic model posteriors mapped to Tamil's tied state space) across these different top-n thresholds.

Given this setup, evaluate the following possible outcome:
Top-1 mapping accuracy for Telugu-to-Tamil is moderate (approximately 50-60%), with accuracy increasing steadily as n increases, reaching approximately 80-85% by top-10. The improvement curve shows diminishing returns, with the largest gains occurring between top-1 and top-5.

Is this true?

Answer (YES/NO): NO